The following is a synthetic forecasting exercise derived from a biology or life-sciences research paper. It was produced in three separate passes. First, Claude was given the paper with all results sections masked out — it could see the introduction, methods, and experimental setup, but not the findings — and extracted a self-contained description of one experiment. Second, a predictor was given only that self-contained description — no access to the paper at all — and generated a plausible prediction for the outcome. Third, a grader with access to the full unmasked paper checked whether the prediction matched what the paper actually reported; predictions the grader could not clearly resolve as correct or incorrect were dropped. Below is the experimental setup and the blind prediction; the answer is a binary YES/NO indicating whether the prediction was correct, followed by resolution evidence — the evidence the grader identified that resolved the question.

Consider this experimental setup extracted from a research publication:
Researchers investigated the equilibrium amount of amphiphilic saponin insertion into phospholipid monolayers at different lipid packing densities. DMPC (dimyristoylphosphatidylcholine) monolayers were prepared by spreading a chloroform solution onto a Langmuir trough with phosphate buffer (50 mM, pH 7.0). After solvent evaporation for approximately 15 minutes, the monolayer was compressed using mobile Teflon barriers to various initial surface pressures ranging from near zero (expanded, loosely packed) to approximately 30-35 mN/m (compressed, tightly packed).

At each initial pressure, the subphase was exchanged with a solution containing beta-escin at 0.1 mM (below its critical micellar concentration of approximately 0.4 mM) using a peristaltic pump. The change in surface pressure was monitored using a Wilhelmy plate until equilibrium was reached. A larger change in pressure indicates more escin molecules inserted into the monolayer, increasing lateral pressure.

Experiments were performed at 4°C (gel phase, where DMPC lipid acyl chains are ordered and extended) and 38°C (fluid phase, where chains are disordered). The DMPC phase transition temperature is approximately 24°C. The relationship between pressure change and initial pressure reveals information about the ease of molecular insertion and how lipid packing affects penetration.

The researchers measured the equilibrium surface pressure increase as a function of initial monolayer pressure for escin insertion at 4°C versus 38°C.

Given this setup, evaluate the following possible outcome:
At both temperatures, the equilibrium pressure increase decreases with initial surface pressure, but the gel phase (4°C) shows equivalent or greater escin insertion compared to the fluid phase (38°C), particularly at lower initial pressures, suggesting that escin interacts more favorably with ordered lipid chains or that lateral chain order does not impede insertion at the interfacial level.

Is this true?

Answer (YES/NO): NO